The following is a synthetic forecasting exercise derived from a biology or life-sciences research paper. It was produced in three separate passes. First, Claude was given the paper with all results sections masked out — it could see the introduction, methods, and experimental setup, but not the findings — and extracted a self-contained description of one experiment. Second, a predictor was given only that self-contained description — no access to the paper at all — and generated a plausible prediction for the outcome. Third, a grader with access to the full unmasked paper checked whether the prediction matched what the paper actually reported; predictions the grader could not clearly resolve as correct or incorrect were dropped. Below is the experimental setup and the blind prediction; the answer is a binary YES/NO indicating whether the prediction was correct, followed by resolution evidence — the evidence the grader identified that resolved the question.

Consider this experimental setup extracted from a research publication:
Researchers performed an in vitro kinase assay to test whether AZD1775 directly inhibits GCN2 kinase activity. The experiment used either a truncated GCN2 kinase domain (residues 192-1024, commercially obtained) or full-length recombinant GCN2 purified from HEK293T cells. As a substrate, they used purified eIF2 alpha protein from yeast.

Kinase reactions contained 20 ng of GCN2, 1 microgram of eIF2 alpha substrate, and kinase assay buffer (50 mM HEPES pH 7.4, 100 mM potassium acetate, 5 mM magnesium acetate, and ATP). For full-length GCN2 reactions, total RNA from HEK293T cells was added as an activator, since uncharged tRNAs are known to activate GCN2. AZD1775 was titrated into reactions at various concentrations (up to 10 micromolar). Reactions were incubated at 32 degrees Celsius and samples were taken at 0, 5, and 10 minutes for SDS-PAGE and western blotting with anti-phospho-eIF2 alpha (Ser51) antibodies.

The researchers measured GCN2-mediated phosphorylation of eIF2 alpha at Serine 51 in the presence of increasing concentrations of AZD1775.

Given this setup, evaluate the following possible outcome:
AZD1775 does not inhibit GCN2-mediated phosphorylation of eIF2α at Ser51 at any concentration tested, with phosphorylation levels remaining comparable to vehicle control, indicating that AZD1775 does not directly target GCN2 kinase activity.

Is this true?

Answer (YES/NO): YES